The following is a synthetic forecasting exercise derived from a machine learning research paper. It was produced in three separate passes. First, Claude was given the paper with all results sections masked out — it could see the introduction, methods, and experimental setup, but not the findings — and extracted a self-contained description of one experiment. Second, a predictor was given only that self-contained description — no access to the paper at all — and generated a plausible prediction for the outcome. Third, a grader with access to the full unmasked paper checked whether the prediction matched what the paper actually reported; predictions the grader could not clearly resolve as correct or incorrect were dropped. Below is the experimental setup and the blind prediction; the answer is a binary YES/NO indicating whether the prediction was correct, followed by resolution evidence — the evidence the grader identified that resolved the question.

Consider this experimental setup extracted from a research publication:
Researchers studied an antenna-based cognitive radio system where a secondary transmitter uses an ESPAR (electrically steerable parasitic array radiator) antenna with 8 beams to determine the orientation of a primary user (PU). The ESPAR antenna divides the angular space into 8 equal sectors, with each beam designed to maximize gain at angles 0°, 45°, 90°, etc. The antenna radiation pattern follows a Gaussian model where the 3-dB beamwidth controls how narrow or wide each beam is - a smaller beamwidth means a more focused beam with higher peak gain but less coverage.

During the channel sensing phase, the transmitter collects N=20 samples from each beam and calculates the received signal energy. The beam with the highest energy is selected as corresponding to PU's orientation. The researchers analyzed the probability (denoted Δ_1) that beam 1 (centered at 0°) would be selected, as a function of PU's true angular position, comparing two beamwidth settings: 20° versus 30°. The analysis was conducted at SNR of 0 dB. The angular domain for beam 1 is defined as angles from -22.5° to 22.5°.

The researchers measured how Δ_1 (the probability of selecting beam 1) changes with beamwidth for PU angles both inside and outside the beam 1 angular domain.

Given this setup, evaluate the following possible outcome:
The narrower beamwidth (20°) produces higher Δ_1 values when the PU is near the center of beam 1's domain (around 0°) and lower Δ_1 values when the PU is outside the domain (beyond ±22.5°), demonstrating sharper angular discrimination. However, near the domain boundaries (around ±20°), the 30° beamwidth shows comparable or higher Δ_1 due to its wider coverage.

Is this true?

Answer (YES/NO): NO